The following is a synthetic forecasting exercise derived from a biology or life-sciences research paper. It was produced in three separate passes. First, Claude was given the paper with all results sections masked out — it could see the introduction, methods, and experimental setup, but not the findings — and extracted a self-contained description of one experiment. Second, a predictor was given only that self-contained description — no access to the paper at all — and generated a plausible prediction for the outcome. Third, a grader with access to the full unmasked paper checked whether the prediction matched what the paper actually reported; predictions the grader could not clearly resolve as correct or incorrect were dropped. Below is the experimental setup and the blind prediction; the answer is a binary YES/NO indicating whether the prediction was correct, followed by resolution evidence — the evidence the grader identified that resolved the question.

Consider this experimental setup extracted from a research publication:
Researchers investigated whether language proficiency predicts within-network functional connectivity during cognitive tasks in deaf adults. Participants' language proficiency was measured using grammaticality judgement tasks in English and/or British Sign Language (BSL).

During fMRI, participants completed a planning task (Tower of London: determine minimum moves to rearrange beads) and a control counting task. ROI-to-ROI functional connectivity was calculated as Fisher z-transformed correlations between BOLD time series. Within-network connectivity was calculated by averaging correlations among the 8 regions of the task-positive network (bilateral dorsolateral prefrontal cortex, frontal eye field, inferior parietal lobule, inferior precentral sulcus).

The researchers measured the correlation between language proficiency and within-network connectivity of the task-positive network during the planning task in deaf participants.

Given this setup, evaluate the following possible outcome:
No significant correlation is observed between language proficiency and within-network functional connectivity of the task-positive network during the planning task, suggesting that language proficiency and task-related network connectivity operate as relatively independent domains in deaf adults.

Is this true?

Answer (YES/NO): YES